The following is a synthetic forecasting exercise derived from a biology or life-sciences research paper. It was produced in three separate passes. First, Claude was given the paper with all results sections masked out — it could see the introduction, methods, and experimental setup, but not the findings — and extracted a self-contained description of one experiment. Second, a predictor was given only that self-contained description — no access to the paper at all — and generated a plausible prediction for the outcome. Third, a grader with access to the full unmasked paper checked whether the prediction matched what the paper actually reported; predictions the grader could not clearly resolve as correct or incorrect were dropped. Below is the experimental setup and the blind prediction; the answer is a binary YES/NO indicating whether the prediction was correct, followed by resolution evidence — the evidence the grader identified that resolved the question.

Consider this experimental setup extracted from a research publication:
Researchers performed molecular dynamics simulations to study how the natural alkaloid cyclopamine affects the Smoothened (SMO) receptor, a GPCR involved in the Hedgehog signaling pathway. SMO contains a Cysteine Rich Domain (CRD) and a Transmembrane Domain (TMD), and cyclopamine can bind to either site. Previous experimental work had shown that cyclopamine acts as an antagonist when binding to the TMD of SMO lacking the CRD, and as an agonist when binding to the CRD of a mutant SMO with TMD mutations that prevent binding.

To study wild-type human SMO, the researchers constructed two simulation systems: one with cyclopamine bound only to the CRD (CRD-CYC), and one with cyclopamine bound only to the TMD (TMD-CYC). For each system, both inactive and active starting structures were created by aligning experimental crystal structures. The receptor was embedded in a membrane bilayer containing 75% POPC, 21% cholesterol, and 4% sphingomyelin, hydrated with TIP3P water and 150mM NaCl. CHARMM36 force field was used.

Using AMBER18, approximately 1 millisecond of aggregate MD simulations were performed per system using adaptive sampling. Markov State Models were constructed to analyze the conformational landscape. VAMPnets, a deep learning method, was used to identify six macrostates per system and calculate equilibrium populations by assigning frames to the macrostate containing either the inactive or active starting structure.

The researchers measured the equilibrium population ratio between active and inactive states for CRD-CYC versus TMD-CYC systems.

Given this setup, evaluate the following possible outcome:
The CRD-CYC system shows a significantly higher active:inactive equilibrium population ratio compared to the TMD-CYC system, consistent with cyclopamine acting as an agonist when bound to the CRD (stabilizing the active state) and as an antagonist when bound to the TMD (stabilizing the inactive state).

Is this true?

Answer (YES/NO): YES